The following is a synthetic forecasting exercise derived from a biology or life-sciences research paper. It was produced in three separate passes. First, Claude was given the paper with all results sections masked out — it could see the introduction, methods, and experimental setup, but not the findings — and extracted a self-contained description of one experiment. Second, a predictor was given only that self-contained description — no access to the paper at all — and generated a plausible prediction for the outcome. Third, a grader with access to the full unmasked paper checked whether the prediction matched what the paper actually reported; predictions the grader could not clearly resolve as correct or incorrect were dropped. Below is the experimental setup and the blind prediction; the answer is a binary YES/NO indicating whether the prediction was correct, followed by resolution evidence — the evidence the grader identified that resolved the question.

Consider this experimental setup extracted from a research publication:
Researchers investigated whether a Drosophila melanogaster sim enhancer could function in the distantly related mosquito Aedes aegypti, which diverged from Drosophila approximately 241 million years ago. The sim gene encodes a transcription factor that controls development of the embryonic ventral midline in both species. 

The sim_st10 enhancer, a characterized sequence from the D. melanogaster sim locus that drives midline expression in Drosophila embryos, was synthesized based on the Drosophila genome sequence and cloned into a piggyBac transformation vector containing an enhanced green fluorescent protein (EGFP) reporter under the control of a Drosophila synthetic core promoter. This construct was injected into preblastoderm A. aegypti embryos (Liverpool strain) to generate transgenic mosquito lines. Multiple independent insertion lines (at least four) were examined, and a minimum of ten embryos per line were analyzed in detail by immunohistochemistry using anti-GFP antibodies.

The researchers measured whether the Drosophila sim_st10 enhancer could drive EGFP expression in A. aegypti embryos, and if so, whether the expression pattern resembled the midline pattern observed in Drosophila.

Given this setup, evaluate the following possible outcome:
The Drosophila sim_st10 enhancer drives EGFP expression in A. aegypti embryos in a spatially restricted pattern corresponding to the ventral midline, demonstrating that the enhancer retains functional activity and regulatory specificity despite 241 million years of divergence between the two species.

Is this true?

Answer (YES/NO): NO